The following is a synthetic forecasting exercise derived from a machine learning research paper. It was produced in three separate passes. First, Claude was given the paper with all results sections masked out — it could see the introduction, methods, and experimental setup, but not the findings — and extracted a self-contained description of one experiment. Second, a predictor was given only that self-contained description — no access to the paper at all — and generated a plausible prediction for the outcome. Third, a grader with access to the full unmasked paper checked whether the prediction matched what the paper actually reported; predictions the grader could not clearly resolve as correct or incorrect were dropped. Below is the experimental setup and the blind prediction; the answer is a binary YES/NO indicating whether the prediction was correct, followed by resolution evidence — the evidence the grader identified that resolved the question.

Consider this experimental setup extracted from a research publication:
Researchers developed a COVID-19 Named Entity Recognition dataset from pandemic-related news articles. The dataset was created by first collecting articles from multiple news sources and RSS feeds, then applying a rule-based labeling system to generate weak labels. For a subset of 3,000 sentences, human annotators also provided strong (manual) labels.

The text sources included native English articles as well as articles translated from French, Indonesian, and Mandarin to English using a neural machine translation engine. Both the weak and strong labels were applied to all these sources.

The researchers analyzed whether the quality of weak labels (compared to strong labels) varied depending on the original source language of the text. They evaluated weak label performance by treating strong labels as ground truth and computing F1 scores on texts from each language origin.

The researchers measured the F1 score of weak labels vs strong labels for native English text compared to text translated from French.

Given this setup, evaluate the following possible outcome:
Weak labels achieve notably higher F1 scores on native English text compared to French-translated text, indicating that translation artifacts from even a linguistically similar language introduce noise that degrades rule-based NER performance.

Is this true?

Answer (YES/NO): NO